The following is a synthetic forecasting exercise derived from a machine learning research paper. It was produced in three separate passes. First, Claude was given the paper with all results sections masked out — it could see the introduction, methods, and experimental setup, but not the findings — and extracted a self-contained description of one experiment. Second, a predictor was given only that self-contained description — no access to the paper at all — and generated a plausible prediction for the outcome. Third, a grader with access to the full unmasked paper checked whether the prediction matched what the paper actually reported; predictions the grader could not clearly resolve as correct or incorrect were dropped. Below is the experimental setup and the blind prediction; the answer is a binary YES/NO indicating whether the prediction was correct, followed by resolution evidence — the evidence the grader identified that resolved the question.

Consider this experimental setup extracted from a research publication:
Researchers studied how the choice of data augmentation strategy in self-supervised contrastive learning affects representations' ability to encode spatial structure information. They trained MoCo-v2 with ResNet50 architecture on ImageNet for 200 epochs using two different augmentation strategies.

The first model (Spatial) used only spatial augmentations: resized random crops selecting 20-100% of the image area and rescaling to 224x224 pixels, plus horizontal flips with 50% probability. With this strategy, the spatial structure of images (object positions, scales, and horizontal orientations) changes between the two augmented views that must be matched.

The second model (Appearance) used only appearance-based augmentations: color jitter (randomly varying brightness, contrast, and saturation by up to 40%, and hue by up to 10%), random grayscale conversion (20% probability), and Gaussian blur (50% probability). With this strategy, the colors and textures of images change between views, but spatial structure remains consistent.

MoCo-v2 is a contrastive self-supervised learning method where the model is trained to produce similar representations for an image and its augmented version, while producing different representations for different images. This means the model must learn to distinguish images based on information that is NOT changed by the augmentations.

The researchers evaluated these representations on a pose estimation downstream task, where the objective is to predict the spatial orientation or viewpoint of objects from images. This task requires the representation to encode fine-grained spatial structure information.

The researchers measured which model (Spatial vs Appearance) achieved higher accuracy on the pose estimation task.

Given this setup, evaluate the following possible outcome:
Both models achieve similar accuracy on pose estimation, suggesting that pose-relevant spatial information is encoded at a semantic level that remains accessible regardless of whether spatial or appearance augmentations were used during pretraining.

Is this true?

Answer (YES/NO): NO